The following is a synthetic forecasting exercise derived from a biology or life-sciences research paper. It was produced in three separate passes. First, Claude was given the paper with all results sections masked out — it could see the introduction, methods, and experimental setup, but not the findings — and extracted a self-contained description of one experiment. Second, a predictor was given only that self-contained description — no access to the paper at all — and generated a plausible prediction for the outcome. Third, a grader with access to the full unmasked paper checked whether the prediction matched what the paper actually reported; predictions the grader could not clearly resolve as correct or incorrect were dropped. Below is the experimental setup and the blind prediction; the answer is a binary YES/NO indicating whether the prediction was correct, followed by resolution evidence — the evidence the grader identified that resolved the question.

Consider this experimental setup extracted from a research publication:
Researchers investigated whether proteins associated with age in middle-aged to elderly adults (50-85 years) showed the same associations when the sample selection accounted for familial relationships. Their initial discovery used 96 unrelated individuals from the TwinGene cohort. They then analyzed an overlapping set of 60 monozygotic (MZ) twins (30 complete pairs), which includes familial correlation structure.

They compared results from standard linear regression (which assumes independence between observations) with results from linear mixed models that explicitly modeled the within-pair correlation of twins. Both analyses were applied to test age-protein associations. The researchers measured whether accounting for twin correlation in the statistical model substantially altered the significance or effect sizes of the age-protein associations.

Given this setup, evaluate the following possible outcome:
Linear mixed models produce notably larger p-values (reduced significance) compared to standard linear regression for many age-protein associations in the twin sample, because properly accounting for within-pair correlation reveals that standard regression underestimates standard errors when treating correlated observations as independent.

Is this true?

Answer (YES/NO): NO